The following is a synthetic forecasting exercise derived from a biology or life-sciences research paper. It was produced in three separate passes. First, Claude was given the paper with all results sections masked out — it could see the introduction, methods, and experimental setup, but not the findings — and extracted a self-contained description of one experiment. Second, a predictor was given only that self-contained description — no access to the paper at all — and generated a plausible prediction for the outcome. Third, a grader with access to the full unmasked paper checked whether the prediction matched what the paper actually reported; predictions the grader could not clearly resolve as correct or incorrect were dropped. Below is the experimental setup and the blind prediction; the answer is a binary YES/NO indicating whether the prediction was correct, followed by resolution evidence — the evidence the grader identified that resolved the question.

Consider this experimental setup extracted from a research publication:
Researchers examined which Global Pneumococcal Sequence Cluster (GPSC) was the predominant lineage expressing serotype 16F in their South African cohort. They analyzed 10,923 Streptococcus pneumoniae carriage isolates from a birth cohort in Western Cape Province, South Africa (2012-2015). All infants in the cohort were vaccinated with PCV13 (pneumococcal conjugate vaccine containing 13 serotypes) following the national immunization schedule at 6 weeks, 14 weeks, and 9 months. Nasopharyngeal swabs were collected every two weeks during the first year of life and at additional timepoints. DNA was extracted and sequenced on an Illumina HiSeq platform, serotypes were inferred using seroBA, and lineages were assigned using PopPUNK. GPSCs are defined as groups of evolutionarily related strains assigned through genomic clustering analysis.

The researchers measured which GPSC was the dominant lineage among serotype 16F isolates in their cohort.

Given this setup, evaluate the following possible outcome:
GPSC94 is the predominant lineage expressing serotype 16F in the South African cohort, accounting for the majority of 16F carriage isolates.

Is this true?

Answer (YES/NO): NO